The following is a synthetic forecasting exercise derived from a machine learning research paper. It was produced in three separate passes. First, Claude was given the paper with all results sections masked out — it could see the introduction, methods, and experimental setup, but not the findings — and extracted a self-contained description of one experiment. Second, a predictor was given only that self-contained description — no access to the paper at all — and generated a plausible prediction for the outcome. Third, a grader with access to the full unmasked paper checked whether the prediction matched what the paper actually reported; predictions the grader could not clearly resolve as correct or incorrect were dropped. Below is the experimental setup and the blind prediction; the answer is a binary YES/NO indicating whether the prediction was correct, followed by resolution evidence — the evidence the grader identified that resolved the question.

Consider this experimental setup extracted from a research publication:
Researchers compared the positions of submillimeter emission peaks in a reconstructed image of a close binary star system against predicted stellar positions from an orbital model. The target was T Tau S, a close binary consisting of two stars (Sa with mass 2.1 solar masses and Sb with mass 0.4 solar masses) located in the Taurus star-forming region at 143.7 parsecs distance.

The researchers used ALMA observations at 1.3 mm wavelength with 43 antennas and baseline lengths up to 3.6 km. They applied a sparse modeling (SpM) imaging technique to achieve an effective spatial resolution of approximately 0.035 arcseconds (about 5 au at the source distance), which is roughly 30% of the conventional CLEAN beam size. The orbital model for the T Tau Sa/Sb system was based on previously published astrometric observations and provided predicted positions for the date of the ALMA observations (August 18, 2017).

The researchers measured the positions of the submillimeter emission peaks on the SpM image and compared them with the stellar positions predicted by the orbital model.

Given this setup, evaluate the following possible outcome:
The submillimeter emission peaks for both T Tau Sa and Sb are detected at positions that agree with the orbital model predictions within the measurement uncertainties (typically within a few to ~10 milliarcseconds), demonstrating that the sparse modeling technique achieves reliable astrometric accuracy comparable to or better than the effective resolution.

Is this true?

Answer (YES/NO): NO